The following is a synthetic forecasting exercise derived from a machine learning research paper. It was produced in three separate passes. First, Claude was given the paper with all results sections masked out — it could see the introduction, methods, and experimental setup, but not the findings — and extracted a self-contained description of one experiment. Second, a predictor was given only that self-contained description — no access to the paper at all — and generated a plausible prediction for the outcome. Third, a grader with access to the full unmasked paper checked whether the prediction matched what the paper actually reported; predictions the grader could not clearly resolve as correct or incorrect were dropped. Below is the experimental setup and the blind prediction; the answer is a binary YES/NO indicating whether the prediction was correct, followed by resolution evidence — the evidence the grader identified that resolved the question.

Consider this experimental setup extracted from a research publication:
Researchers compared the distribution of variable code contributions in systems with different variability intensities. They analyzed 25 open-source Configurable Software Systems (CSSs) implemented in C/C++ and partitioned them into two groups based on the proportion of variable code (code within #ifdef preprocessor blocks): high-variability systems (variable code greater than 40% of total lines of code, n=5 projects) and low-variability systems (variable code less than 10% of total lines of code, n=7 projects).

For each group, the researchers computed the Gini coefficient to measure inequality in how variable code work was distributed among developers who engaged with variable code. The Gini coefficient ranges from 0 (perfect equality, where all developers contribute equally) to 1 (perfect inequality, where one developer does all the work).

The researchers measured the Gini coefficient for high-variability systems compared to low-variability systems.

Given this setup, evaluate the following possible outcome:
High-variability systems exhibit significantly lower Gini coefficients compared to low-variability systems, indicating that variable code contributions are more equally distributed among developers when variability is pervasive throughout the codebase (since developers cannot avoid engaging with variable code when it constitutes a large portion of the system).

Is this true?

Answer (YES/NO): NO